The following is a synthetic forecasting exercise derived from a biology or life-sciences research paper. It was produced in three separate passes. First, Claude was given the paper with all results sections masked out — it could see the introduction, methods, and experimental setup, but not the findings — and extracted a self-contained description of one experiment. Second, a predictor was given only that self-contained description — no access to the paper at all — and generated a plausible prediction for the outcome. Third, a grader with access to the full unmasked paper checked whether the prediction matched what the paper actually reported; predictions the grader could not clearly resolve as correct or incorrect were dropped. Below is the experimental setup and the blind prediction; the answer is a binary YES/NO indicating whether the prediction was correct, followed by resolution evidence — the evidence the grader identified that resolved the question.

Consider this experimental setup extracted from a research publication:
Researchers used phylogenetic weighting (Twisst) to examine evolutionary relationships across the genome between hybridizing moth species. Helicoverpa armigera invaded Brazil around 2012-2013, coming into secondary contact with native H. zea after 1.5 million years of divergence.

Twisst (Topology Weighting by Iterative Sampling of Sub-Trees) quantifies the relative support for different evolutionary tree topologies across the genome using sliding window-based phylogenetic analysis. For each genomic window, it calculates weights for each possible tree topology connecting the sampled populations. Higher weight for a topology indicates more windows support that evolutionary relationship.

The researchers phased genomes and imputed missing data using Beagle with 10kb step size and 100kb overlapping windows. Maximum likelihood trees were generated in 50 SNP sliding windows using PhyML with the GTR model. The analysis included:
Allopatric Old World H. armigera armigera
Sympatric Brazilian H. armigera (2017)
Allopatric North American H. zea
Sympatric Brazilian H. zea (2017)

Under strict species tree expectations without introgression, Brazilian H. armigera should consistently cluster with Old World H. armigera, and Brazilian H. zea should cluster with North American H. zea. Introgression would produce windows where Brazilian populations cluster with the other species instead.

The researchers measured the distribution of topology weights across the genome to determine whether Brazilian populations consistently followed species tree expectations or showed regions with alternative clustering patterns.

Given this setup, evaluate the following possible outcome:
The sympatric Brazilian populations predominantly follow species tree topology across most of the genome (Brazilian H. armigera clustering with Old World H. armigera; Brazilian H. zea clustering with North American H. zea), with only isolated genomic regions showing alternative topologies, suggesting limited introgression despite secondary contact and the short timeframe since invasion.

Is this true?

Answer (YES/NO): YES